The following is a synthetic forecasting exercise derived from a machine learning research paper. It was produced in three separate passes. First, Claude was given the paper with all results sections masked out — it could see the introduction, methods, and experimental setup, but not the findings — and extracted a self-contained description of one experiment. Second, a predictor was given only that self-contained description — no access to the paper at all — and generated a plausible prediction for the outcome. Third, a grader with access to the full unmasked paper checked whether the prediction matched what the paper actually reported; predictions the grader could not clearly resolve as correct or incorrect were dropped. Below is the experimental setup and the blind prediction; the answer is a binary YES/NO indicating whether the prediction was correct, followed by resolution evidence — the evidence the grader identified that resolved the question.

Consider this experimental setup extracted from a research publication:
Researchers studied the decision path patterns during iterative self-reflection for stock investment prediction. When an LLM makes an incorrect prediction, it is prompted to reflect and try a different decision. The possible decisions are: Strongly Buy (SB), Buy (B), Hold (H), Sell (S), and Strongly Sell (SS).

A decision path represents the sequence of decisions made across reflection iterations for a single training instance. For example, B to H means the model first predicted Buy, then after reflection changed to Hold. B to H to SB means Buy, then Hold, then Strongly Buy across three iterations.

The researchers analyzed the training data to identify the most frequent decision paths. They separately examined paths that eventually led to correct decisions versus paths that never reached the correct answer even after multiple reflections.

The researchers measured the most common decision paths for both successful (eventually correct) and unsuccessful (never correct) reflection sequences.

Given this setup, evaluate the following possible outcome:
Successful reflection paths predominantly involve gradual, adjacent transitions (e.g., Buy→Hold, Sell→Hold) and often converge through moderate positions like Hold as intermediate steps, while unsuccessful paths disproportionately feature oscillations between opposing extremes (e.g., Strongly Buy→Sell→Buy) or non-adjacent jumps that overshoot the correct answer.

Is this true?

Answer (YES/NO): NO